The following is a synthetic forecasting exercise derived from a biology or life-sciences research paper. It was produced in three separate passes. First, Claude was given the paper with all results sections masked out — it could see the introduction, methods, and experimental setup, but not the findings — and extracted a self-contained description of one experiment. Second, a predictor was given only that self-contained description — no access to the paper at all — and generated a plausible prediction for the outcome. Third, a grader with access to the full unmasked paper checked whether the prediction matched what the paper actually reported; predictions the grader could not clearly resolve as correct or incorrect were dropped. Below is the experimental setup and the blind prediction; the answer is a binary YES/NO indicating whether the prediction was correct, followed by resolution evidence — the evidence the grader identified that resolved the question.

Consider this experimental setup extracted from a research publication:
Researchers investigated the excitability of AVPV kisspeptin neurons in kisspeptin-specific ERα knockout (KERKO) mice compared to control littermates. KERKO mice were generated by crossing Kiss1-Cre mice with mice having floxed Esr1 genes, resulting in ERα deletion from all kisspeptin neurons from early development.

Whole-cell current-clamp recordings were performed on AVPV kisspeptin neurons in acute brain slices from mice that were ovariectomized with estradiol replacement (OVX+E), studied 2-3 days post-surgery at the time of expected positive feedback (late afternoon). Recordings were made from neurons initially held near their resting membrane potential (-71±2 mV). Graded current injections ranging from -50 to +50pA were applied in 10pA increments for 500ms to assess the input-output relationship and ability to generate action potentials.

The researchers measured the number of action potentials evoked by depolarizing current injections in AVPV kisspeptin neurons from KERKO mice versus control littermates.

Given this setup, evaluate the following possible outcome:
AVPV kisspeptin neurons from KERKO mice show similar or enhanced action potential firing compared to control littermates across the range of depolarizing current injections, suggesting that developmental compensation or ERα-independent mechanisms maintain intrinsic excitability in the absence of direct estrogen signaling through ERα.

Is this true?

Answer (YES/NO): NO